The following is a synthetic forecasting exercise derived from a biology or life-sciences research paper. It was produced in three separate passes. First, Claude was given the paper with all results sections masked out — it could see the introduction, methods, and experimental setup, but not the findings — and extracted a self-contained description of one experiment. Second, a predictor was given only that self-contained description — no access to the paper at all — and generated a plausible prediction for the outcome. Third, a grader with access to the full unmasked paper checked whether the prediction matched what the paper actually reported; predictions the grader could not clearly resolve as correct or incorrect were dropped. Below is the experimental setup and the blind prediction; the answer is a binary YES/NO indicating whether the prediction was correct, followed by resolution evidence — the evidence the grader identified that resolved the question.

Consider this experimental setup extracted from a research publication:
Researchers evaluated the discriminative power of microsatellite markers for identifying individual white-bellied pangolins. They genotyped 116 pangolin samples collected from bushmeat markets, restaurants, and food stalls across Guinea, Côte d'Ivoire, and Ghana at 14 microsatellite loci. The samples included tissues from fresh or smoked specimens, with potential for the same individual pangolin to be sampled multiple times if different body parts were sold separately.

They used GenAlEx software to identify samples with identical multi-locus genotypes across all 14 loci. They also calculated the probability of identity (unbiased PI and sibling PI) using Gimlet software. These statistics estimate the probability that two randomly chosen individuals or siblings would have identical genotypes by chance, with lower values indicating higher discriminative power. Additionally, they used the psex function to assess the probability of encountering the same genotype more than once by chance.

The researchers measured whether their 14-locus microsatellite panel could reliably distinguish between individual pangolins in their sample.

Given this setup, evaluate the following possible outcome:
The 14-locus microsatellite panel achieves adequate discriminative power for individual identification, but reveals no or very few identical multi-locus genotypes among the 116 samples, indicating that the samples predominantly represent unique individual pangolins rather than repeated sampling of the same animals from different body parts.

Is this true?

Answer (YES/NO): NO